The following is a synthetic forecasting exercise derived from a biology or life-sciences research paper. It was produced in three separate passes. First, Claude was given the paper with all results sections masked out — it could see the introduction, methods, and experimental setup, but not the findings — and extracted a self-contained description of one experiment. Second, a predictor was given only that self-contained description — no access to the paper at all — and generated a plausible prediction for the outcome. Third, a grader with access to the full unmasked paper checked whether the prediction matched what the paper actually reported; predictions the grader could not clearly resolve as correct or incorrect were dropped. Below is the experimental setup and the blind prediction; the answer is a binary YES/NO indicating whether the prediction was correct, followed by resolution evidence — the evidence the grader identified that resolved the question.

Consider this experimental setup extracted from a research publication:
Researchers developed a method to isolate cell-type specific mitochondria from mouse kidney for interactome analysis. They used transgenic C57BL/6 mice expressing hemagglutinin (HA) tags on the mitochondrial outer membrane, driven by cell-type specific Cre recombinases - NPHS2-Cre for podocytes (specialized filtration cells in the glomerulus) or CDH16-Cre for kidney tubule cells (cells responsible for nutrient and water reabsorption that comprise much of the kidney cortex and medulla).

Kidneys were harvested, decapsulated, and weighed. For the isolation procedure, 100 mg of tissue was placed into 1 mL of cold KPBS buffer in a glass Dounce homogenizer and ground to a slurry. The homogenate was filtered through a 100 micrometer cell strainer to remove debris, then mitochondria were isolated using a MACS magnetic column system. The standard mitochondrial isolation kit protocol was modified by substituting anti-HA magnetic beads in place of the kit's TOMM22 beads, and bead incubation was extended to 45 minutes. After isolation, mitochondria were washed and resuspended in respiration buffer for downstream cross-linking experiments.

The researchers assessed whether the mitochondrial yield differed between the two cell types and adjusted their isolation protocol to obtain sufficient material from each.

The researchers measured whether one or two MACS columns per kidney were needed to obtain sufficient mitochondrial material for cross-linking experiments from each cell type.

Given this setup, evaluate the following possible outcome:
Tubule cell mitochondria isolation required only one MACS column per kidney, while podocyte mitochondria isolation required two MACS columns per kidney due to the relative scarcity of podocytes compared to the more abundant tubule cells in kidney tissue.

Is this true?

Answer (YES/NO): YES